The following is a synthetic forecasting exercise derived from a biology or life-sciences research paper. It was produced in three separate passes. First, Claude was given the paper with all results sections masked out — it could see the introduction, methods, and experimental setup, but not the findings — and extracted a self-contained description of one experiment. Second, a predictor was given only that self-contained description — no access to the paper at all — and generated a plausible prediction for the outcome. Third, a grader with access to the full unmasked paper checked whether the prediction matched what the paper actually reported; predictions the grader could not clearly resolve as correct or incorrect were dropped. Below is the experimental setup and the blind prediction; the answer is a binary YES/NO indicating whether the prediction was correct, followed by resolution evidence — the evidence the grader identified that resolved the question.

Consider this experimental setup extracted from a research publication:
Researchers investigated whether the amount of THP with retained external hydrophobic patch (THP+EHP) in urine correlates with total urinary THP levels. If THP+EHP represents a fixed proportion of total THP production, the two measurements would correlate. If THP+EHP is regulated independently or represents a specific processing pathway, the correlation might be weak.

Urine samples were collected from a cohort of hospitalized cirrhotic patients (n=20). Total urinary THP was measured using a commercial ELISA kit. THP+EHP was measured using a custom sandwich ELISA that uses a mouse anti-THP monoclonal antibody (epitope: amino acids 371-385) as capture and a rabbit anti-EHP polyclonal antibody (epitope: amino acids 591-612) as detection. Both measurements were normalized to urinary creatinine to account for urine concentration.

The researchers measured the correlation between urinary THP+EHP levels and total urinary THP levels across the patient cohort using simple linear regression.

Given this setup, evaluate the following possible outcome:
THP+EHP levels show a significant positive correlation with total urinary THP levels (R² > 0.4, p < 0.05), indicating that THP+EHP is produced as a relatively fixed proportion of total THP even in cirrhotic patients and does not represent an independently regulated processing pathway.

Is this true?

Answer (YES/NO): NO